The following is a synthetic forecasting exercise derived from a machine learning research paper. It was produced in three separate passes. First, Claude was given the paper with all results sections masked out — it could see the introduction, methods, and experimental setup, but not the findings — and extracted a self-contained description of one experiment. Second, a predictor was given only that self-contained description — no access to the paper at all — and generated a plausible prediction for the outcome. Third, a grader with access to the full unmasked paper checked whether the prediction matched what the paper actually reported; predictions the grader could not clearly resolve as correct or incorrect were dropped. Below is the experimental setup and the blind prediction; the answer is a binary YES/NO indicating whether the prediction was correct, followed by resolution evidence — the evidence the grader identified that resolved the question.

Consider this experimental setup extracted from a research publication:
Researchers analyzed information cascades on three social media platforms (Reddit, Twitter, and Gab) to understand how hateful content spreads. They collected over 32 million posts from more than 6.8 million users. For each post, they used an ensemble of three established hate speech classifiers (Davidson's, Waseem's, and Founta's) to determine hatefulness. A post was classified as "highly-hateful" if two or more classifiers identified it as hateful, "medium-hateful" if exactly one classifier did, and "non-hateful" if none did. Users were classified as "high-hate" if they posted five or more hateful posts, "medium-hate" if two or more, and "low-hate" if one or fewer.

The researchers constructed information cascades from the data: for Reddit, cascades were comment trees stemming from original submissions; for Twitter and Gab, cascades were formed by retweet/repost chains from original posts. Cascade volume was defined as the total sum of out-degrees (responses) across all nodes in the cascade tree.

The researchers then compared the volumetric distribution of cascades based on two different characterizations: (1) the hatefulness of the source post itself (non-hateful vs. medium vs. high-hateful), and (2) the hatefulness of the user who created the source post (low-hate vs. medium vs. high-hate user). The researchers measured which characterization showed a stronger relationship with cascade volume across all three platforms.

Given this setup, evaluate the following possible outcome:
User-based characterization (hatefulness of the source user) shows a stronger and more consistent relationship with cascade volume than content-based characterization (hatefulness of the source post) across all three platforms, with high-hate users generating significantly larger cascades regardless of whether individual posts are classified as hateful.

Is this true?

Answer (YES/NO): YES